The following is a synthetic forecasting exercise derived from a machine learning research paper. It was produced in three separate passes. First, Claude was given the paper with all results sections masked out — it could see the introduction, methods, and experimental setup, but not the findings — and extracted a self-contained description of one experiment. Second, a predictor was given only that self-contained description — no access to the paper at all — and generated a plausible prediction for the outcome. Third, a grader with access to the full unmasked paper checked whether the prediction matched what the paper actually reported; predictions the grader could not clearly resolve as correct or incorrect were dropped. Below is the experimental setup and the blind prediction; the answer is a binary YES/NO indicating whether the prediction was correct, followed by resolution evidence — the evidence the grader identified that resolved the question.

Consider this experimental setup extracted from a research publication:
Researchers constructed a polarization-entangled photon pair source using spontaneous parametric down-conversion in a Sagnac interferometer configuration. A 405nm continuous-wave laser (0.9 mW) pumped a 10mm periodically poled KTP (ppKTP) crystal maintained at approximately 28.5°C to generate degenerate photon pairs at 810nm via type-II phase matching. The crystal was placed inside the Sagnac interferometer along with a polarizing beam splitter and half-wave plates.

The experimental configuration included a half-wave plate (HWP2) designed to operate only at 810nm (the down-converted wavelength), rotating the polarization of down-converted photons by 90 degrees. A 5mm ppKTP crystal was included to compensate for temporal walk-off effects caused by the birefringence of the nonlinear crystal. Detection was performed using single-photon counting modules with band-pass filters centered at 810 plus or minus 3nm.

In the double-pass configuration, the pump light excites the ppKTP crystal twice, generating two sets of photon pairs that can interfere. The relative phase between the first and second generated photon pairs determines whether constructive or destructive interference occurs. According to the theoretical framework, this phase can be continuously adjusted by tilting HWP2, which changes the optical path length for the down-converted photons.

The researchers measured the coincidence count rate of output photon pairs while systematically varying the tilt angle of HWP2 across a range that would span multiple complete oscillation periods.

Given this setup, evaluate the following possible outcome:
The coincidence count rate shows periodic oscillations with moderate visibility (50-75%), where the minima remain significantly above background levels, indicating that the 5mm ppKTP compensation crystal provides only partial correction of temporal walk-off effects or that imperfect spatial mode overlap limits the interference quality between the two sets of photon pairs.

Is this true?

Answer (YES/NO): NO